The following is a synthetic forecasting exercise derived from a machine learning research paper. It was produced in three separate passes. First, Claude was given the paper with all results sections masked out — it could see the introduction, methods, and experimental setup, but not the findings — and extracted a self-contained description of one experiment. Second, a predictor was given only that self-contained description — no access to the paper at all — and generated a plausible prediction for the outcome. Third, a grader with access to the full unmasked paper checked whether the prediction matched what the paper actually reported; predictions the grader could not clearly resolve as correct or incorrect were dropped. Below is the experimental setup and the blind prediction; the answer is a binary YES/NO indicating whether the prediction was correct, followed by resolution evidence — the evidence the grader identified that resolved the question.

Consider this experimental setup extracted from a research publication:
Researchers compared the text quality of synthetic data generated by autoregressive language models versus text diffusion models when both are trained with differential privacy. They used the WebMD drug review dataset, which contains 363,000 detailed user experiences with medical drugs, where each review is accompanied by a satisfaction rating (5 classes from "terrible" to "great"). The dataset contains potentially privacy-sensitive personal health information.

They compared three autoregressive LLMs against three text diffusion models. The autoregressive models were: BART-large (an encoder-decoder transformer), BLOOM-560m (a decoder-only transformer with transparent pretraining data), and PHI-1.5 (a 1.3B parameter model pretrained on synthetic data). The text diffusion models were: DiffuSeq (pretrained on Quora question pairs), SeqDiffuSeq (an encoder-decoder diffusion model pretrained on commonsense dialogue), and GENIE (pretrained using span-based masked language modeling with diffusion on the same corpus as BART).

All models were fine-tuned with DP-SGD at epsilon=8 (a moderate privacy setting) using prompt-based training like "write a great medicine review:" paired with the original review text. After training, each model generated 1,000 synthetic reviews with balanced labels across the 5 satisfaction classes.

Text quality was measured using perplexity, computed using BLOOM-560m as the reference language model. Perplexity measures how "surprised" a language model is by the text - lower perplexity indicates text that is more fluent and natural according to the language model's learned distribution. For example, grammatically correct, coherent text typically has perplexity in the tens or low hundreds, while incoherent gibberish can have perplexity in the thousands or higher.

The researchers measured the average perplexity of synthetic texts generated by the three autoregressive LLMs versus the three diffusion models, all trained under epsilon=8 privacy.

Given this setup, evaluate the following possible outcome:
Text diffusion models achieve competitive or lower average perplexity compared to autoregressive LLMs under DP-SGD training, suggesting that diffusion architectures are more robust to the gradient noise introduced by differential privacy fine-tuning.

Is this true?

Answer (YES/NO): NO